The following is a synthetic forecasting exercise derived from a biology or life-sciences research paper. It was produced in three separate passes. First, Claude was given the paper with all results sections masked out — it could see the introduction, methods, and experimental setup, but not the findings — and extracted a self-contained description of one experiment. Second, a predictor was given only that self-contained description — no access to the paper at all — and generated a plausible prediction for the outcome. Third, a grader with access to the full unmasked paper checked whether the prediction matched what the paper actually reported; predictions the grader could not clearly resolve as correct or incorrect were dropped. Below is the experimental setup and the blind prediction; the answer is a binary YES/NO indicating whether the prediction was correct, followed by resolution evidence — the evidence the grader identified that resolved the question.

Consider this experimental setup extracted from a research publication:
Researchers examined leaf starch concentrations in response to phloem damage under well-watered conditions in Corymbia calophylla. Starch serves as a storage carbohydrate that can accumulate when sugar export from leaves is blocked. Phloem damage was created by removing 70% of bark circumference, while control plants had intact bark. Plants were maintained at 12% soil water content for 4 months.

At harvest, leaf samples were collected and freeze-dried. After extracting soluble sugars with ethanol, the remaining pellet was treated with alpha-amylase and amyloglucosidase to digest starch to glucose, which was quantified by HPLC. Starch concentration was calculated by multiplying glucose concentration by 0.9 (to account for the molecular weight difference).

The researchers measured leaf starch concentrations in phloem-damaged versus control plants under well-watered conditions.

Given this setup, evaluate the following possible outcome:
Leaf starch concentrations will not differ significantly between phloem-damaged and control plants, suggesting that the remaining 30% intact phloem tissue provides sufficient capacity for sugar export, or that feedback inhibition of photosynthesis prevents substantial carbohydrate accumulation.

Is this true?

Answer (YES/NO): NO